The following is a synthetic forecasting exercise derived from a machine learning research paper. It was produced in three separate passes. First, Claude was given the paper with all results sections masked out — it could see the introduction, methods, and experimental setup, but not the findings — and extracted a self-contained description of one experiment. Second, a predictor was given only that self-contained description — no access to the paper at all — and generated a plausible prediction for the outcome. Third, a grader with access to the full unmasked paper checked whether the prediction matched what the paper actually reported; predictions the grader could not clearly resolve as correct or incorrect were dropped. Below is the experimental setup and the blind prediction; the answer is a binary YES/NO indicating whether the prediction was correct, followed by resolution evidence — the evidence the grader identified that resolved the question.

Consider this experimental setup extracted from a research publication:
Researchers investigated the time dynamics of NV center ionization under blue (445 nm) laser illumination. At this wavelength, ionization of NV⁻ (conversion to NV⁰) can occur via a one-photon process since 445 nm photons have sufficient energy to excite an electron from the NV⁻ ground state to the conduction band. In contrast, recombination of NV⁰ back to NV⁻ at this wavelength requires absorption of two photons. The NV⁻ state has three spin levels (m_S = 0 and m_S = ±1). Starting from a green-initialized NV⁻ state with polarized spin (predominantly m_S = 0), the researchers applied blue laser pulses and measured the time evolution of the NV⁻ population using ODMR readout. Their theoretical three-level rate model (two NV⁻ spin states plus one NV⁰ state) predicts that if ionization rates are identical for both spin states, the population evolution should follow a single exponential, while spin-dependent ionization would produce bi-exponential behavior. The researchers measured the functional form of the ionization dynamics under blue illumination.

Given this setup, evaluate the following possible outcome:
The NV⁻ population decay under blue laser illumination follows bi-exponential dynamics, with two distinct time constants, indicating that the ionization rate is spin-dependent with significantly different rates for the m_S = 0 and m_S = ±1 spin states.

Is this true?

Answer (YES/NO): NO